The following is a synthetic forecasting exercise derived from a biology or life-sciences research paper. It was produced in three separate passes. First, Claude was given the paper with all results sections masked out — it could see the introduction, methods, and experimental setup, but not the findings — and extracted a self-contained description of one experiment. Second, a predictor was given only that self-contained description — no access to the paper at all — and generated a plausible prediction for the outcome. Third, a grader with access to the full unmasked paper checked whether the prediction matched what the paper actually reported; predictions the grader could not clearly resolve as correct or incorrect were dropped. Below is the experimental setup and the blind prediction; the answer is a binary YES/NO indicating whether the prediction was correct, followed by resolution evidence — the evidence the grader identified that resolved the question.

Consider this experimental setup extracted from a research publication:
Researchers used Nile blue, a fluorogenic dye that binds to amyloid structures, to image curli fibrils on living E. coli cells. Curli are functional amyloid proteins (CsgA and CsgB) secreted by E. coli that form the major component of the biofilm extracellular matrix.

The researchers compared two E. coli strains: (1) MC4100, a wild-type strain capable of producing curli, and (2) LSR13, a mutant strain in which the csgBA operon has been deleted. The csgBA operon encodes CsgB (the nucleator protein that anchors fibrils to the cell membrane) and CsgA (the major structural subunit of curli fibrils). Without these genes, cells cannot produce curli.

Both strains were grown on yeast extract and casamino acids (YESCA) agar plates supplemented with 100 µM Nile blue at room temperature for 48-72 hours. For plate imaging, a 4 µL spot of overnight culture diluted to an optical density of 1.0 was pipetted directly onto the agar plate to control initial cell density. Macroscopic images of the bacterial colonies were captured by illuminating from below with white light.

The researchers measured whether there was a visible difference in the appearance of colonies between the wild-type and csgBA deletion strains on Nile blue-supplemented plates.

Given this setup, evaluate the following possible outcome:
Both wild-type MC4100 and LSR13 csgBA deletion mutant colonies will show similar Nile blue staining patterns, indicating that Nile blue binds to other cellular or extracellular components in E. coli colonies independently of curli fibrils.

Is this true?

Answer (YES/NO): NO